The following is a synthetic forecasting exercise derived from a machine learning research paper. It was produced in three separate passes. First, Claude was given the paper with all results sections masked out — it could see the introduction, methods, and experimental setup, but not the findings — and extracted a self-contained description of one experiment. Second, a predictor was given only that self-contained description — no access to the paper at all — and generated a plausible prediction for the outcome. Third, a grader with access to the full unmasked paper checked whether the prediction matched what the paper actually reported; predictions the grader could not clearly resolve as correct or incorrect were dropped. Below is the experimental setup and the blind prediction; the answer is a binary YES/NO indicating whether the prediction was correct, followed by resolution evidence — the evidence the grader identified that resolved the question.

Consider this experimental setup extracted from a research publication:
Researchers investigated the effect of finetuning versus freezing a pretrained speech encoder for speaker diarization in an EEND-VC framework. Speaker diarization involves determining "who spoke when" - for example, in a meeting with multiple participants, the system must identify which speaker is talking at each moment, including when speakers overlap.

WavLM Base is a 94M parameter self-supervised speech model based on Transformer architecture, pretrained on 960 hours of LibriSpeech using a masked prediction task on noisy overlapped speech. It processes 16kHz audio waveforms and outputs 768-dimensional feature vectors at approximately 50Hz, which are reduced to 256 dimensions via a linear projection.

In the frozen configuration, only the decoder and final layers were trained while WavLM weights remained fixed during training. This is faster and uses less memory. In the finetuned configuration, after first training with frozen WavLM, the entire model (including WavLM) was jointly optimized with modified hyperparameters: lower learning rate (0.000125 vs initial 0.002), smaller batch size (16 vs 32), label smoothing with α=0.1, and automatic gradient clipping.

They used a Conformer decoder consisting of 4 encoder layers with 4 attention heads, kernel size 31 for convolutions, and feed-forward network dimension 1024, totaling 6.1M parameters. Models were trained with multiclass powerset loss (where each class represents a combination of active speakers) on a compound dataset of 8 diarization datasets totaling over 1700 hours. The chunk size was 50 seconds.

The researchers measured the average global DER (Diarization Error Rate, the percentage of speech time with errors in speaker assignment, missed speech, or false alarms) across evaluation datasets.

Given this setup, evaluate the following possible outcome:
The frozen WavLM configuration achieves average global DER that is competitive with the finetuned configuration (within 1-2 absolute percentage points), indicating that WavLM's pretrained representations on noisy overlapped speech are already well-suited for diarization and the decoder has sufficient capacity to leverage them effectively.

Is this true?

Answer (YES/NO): NO